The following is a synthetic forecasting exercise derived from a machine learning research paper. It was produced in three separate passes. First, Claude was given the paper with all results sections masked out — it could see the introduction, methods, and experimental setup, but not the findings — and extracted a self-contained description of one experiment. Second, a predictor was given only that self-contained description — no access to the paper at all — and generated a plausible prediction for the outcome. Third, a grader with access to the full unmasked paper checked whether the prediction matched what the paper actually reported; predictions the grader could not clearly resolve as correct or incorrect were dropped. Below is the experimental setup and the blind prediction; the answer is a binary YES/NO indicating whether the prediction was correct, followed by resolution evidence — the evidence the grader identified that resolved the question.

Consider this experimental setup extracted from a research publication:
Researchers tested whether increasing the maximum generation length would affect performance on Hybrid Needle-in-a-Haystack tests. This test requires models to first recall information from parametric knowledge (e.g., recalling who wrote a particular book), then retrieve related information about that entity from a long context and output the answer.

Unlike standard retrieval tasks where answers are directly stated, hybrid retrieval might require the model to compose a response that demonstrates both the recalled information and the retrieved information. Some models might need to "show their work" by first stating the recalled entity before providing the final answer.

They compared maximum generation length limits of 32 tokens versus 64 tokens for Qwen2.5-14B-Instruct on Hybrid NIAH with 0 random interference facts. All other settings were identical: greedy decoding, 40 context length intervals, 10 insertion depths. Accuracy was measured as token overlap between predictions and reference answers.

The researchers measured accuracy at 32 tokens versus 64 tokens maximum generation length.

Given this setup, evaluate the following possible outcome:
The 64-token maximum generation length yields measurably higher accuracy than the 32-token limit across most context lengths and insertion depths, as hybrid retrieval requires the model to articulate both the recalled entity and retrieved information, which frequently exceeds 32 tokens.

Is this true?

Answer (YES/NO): YES